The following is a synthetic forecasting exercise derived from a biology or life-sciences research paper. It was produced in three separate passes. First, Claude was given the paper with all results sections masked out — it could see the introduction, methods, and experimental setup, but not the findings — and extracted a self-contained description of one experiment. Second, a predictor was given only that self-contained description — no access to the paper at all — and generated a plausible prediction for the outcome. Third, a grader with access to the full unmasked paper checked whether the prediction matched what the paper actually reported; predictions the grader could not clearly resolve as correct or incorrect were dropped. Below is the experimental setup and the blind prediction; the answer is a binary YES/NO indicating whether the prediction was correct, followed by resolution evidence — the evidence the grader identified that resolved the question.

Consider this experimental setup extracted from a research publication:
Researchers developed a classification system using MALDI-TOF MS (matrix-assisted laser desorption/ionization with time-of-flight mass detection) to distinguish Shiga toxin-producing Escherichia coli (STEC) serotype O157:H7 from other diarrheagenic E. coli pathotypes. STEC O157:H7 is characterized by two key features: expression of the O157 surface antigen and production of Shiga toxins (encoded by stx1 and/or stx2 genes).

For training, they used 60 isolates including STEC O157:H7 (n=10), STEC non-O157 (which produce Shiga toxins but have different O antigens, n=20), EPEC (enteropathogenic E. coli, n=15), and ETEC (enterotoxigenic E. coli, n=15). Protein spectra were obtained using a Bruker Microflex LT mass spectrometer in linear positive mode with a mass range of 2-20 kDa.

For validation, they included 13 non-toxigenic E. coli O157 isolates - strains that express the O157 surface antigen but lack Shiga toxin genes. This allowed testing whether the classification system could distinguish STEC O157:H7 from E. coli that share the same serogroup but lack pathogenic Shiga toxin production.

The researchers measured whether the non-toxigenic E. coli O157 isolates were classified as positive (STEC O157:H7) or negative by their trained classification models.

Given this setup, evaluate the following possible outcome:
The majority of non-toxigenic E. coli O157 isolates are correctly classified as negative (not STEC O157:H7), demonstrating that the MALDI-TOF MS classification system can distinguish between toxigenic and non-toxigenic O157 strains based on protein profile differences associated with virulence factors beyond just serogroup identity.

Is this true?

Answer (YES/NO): YES